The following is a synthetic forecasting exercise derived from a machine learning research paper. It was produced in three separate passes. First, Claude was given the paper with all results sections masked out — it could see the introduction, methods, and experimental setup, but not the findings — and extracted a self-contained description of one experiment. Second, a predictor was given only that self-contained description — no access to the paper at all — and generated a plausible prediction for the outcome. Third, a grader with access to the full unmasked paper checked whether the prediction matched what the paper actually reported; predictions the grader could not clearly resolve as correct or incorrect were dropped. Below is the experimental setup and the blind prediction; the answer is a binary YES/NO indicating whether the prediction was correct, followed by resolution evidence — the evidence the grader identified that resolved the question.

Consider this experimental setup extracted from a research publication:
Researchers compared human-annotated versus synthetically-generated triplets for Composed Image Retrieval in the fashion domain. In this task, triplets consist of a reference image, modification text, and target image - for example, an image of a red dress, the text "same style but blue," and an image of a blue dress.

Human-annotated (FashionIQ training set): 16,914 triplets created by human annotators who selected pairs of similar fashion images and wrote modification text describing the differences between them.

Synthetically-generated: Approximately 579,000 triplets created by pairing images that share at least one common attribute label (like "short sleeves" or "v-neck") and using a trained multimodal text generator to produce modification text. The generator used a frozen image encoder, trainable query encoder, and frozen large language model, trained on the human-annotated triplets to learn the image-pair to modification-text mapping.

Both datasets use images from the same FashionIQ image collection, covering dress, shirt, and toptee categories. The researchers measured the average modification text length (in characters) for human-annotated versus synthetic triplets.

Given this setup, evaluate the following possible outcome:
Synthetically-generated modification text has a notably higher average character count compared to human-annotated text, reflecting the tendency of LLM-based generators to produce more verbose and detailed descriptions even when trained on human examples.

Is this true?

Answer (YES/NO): YES